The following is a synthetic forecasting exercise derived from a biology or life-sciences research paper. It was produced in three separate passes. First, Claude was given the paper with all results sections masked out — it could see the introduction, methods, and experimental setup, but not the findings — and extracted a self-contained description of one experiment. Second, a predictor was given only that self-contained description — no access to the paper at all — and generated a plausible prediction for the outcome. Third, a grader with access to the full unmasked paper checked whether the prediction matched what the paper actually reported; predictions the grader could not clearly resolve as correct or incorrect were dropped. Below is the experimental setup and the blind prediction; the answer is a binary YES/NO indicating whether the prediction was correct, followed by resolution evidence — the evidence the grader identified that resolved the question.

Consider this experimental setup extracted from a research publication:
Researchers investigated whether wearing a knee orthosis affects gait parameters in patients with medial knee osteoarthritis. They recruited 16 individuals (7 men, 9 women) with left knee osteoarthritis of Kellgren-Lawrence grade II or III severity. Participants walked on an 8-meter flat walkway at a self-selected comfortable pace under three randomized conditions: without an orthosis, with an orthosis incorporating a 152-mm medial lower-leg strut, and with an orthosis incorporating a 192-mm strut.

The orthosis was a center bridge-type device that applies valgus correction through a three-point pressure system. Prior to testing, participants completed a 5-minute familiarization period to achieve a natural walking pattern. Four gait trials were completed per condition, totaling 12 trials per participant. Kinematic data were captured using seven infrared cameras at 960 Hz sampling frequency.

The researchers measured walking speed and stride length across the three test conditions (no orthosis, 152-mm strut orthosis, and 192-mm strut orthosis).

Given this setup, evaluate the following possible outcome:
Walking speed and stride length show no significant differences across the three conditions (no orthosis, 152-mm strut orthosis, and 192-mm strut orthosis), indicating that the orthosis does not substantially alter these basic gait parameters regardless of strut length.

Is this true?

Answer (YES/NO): NO